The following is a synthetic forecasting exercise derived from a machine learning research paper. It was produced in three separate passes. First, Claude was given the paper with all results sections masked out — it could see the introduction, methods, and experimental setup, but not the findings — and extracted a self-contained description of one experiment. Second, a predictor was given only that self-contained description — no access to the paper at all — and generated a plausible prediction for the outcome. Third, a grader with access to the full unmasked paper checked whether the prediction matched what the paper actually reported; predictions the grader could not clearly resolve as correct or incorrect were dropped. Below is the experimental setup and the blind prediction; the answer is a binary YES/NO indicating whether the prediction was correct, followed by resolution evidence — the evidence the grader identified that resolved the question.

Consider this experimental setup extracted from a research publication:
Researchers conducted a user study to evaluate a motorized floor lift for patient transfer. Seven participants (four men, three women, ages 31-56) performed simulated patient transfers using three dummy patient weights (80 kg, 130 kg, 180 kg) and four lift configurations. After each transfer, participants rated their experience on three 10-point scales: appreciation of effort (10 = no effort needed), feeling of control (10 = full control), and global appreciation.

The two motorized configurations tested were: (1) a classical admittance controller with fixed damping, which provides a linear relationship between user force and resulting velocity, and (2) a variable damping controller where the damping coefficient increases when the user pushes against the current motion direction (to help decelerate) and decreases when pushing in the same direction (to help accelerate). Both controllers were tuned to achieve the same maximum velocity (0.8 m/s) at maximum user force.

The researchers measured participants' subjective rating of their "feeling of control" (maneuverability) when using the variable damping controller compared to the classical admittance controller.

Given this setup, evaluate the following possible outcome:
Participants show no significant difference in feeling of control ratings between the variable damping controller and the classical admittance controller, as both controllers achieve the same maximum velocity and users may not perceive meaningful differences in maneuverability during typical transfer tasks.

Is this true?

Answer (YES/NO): NO